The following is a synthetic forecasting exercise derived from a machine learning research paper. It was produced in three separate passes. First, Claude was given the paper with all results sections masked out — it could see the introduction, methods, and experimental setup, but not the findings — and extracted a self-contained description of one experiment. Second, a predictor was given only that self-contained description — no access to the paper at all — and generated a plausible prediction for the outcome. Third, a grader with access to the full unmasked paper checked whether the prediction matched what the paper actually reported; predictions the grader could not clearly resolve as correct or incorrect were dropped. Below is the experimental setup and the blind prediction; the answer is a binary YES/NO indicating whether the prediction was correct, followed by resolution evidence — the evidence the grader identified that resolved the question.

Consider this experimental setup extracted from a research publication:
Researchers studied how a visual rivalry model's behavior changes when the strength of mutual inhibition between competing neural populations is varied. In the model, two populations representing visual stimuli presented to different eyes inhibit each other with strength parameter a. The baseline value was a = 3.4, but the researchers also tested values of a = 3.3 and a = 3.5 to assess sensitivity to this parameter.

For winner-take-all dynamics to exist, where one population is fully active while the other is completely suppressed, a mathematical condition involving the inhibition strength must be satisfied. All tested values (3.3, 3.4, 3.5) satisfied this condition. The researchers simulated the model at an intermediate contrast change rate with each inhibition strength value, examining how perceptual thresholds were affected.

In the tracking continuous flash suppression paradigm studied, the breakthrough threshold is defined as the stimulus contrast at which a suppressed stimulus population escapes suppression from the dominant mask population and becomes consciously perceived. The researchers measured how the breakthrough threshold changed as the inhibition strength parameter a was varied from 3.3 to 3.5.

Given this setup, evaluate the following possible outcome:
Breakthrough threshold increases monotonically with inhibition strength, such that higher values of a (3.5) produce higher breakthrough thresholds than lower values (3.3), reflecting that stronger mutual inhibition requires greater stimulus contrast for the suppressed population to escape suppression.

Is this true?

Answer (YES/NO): YES